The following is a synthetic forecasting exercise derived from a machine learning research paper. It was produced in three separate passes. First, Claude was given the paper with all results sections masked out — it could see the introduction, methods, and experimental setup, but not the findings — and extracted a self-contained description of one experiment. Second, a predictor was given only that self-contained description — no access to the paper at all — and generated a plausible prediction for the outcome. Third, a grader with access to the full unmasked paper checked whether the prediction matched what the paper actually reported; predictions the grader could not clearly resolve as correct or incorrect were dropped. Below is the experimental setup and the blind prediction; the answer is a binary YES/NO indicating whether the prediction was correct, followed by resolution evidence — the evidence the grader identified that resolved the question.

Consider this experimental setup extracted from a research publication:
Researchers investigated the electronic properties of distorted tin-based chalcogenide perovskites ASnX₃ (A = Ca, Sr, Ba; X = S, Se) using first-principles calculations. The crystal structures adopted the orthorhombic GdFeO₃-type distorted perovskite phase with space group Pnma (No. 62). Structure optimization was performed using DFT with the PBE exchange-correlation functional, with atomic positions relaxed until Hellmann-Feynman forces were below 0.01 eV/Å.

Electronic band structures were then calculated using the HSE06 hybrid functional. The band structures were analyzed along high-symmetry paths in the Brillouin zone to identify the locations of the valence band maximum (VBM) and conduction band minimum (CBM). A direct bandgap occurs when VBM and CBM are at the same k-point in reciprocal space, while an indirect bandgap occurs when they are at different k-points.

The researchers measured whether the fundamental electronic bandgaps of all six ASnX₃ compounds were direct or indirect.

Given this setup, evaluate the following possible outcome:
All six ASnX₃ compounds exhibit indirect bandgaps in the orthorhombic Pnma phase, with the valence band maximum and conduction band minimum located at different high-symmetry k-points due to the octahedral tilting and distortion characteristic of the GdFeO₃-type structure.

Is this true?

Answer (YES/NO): NO